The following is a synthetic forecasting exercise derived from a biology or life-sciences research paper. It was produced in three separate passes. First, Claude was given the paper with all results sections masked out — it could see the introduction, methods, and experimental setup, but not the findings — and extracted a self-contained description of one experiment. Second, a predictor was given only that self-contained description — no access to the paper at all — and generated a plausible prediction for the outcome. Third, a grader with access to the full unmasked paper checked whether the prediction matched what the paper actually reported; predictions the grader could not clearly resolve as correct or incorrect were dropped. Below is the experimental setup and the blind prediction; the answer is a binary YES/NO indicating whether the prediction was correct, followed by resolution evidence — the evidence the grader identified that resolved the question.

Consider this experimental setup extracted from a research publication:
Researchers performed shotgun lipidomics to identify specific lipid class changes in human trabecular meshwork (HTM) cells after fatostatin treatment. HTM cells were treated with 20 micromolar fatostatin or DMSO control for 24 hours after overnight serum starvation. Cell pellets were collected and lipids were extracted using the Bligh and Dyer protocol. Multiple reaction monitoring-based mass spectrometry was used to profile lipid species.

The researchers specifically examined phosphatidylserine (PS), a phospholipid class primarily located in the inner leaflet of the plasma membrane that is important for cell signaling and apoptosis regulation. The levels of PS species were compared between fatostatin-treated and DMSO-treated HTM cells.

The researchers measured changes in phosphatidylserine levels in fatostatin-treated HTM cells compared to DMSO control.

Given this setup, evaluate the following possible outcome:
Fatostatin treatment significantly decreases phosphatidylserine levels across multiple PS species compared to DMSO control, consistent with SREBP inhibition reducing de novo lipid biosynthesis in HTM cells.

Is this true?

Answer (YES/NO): NO